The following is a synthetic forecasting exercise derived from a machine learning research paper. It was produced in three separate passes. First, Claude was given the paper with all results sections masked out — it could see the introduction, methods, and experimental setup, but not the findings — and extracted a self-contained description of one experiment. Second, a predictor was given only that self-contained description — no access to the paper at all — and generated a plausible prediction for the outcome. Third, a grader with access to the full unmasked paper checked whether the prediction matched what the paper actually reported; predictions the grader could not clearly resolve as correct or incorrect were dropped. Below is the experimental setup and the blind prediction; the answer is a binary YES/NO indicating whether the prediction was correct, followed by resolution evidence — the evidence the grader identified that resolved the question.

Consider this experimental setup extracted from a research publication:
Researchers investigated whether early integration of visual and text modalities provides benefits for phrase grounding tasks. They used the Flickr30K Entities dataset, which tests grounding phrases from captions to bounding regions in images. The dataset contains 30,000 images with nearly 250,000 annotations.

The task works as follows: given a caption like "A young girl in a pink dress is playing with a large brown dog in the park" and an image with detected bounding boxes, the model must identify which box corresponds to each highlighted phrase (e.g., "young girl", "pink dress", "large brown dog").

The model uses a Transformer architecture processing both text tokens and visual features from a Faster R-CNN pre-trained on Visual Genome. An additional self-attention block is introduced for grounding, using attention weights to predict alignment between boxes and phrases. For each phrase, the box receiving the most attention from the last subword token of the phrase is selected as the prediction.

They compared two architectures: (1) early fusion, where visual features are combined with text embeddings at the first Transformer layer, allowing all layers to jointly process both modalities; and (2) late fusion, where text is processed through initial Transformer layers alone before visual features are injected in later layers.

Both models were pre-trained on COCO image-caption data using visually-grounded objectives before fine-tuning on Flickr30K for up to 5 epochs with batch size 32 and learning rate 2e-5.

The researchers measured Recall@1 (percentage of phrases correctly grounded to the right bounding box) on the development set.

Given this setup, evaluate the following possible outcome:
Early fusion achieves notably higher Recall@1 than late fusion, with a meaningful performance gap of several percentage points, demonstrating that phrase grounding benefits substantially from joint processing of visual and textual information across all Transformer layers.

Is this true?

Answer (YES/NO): NO